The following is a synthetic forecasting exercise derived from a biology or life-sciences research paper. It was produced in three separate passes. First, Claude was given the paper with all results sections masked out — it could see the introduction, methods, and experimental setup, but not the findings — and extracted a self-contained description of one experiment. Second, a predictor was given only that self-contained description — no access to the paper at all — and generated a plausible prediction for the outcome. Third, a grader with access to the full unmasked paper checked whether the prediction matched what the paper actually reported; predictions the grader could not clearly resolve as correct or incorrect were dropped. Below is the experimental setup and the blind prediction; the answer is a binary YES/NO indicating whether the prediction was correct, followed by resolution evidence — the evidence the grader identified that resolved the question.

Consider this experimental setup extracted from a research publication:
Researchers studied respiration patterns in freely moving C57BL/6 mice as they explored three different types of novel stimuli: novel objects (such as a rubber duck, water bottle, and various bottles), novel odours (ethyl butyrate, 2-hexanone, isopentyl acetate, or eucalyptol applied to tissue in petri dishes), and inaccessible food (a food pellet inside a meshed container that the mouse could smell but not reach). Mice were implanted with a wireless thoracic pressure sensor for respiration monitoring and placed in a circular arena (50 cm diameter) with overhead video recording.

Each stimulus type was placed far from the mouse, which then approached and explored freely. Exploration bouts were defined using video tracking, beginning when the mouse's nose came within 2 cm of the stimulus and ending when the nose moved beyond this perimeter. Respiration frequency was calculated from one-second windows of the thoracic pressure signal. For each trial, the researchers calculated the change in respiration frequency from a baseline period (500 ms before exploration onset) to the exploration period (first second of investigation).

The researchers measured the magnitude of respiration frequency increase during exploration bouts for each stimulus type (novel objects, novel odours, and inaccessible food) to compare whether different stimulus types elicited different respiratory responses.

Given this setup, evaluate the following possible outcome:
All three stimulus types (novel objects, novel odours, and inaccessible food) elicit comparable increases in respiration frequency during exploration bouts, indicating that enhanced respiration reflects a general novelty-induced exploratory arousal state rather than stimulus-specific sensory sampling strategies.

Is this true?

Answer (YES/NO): YES